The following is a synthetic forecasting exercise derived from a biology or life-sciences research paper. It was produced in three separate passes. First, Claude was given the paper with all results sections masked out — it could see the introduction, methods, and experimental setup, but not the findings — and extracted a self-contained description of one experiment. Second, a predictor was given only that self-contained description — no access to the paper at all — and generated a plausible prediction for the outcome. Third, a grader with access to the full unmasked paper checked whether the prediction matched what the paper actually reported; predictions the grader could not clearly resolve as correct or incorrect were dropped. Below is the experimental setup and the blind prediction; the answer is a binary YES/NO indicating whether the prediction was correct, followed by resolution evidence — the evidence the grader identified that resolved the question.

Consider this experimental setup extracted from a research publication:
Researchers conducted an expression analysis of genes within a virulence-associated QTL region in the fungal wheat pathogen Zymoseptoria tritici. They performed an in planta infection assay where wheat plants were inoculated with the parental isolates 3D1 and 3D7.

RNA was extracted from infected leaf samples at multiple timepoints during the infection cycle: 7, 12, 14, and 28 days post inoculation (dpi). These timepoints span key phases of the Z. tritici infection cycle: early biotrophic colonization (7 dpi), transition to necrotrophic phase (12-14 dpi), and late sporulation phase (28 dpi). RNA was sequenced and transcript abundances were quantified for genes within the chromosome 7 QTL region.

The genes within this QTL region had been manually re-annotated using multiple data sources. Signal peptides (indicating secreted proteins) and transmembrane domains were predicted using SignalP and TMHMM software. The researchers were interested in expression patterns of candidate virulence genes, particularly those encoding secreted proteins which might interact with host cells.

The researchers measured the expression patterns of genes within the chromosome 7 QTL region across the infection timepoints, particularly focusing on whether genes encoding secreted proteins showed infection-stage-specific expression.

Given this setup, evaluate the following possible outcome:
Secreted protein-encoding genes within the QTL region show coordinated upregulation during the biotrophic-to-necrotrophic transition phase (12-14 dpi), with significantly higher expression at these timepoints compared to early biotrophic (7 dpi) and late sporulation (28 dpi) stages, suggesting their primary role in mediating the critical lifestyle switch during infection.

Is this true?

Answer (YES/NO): NO